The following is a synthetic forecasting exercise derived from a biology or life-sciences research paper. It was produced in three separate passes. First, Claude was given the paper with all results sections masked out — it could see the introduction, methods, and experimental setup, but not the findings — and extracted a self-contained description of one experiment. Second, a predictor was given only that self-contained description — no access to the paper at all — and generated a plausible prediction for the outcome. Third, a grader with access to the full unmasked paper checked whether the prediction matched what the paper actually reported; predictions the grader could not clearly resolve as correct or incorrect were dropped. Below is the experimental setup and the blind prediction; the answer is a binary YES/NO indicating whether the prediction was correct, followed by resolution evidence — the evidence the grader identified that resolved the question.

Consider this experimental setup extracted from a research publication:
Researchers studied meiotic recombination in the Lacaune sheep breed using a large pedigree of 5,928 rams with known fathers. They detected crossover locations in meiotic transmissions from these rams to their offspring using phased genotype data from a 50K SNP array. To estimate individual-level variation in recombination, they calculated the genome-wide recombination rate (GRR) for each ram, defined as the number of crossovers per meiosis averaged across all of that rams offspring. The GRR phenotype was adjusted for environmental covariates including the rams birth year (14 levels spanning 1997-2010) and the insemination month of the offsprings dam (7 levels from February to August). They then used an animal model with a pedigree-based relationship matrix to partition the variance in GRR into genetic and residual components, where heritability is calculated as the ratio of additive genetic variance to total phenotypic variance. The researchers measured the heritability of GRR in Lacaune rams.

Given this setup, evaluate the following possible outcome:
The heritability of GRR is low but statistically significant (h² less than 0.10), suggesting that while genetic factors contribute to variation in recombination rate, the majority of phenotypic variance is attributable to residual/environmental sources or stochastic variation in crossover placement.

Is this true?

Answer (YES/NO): NO